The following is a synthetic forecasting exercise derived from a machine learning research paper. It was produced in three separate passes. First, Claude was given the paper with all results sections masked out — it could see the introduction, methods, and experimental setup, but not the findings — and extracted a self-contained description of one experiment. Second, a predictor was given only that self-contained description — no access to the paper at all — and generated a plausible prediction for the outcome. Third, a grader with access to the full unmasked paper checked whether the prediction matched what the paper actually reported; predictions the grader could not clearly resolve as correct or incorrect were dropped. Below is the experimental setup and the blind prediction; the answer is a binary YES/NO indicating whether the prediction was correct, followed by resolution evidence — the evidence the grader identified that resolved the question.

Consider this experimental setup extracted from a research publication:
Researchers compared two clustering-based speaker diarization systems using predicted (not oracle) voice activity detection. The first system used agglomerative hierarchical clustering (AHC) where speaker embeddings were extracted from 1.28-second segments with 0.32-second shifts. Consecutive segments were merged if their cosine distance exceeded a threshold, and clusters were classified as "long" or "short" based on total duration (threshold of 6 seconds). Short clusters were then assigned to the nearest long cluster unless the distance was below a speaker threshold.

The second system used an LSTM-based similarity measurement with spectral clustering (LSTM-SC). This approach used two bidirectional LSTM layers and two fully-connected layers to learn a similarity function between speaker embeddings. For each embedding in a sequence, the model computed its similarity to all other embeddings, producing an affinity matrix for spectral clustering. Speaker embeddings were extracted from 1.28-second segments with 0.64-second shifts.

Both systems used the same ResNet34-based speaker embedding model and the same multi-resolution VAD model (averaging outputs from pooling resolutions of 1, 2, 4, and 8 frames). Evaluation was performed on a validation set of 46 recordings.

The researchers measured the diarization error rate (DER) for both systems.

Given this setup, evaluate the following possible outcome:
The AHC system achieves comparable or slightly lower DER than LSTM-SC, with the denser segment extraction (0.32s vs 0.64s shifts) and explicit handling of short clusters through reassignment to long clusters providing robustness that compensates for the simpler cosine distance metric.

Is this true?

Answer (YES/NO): YES